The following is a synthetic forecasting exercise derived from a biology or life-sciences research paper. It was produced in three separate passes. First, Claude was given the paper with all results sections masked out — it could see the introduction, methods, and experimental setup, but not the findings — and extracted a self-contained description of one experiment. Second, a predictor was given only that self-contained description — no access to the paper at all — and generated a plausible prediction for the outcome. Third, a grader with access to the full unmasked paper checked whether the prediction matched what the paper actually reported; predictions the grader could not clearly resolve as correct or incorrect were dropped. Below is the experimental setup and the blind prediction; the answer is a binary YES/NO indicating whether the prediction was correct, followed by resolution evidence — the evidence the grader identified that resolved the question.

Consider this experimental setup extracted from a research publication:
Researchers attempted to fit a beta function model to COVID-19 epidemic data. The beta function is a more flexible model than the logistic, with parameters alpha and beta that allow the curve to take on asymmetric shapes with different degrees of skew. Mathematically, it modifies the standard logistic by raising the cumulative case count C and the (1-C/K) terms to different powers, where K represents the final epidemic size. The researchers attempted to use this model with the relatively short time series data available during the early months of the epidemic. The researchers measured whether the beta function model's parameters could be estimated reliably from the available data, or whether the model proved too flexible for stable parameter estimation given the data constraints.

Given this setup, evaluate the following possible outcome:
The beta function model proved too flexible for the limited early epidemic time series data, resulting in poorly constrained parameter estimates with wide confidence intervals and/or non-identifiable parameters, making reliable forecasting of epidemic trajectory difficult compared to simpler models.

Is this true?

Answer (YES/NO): YES